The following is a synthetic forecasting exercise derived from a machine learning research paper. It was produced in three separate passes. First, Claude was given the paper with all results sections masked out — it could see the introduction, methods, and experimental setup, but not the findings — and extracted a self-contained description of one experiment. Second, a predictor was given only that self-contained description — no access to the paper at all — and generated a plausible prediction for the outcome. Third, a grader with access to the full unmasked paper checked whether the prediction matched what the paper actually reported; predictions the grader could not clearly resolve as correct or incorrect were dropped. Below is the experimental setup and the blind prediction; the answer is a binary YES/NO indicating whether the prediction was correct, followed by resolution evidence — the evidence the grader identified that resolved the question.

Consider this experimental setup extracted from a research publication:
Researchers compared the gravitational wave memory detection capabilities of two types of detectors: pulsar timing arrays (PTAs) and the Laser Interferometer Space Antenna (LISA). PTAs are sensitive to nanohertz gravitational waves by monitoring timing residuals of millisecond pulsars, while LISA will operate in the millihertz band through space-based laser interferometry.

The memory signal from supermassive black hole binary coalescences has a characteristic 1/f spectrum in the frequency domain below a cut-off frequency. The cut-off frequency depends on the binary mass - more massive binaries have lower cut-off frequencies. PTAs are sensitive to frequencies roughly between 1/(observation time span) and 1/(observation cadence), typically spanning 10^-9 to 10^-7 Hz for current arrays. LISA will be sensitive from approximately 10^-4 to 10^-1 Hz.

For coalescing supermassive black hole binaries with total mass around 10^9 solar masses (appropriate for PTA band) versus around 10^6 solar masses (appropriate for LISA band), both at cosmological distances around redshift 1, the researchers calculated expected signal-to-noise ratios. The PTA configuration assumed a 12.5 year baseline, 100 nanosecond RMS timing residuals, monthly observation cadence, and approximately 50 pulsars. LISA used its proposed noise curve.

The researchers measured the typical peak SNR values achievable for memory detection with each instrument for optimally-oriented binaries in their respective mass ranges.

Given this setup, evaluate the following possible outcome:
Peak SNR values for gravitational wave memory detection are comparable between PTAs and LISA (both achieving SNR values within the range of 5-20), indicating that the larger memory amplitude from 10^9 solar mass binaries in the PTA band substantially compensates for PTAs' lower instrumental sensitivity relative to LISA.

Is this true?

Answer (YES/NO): NO